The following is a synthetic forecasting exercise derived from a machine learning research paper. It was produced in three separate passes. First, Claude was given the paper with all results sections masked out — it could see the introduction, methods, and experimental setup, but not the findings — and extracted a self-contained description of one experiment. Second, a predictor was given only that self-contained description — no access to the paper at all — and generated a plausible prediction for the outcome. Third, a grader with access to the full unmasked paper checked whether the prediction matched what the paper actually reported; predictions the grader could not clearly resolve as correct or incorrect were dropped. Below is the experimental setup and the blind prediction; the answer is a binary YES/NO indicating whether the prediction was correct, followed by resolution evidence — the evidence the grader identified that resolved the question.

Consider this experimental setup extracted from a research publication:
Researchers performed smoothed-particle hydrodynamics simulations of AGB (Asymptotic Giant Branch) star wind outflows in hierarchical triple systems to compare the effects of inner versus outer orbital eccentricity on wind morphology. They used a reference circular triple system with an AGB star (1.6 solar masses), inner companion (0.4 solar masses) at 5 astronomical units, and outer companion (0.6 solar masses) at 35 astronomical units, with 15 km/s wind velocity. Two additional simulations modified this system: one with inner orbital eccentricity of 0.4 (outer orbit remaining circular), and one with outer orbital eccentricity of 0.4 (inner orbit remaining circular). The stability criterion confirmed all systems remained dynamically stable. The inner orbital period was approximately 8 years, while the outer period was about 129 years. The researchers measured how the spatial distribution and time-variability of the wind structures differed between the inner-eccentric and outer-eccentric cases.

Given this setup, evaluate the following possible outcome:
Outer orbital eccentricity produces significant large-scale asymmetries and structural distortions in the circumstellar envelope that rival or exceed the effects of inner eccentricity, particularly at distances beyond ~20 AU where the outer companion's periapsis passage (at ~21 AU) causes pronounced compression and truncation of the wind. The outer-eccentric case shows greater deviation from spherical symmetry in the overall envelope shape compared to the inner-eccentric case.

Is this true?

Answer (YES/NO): NO